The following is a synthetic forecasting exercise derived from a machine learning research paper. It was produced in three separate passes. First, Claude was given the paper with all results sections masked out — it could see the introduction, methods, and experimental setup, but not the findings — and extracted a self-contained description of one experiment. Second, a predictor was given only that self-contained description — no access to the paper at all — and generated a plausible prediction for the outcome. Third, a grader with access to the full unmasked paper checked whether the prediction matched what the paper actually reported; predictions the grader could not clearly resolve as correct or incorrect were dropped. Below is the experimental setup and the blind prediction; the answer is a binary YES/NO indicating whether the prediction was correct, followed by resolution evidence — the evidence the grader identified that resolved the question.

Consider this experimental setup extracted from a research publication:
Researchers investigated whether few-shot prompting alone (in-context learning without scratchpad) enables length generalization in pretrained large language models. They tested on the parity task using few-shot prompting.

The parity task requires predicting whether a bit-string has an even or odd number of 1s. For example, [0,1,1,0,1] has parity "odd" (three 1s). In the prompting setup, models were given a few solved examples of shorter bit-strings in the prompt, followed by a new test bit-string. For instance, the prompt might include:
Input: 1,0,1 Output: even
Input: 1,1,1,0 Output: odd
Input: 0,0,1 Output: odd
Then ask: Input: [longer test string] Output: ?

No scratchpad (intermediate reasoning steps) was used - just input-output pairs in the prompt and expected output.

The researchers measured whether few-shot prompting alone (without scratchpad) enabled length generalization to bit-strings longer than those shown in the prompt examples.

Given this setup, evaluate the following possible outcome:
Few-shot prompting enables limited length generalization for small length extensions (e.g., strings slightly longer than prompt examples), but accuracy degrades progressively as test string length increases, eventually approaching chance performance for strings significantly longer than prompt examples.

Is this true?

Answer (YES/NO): NO